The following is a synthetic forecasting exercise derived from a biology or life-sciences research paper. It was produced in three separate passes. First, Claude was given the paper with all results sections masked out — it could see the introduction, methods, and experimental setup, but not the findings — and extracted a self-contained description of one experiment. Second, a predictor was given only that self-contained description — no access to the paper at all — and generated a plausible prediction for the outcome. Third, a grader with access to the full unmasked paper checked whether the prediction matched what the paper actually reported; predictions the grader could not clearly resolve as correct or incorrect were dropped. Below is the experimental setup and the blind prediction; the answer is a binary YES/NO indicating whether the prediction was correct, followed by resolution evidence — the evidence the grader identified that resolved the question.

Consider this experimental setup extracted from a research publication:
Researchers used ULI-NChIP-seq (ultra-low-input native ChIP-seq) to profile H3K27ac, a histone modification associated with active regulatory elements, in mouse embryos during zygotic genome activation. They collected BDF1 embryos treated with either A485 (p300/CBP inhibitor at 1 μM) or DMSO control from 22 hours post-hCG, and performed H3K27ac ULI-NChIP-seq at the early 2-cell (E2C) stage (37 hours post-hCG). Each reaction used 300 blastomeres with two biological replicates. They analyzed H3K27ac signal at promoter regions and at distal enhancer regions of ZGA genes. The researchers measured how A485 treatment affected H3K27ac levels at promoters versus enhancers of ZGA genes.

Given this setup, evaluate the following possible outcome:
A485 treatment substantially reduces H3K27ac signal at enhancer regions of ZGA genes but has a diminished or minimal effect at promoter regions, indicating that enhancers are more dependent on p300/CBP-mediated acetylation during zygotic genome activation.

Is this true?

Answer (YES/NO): NO